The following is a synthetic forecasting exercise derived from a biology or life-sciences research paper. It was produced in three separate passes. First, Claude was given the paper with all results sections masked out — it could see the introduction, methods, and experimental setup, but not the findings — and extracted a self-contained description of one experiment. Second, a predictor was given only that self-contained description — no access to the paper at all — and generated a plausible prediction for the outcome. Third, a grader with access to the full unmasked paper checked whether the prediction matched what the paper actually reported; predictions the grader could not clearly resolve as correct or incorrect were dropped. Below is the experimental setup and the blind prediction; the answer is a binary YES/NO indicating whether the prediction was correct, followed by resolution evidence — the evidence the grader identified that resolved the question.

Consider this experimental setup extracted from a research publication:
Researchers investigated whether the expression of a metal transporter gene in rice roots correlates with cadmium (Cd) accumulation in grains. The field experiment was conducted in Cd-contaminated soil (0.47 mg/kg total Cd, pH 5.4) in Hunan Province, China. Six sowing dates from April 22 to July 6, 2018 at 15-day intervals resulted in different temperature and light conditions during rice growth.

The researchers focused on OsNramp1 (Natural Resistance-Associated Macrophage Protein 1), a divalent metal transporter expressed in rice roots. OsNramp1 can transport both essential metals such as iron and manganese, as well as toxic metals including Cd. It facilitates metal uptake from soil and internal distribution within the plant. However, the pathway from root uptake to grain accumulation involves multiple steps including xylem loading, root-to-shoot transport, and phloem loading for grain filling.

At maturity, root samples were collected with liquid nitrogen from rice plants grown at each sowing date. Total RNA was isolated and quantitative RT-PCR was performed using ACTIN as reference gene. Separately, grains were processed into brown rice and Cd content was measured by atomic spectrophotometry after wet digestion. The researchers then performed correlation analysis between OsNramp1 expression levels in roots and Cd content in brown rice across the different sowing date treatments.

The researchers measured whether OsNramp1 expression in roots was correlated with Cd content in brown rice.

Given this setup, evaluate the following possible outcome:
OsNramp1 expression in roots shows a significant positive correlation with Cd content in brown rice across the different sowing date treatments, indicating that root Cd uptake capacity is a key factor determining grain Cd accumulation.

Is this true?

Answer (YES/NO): NO